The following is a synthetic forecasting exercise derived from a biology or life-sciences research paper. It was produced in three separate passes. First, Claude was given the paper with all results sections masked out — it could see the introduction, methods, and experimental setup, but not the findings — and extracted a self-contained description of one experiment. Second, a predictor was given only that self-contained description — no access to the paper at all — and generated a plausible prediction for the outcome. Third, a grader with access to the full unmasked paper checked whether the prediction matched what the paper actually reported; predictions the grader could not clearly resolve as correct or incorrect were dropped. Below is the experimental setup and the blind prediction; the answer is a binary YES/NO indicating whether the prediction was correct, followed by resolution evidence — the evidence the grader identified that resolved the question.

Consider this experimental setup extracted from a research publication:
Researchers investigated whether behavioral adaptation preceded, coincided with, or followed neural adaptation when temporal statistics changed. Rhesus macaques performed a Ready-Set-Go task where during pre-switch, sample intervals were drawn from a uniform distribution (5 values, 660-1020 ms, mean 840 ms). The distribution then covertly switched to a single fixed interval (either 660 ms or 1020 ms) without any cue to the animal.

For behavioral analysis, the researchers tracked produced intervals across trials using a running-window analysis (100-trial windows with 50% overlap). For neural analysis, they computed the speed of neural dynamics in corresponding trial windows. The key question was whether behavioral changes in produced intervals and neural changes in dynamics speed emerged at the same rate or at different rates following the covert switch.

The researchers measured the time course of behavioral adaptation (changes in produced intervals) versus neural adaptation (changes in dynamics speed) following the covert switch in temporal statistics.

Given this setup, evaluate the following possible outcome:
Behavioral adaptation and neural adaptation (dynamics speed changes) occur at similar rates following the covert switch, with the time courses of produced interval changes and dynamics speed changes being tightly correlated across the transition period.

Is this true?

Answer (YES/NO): NO